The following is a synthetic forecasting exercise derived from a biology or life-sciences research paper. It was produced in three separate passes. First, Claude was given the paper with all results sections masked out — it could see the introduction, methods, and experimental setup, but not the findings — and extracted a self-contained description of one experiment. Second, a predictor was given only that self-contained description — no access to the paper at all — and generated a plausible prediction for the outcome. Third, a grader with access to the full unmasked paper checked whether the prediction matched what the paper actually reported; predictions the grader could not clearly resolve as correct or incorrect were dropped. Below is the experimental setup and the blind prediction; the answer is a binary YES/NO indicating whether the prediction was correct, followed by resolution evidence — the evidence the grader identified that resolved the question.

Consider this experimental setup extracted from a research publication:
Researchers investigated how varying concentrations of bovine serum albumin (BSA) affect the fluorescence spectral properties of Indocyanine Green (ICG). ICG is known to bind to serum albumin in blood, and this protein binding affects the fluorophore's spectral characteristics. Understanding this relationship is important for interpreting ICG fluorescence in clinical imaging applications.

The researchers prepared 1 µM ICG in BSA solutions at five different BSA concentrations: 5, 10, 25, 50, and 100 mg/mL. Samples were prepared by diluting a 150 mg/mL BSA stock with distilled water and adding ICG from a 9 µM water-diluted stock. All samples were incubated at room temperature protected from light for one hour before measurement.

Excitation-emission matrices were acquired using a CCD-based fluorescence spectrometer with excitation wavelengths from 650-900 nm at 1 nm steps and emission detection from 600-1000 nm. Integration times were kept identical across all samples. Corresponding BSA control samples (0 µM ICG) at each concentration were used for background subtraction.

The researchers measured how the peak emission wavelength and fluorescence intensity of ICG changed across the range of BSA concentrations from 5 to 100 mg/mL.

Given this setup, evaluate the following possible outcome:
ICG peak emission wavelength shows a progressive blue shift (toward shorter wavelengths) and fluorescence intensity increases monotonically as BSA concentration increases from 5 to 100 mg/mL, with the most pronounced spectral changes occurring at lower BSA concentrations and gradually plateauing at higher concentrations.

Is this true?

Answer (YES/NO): NO